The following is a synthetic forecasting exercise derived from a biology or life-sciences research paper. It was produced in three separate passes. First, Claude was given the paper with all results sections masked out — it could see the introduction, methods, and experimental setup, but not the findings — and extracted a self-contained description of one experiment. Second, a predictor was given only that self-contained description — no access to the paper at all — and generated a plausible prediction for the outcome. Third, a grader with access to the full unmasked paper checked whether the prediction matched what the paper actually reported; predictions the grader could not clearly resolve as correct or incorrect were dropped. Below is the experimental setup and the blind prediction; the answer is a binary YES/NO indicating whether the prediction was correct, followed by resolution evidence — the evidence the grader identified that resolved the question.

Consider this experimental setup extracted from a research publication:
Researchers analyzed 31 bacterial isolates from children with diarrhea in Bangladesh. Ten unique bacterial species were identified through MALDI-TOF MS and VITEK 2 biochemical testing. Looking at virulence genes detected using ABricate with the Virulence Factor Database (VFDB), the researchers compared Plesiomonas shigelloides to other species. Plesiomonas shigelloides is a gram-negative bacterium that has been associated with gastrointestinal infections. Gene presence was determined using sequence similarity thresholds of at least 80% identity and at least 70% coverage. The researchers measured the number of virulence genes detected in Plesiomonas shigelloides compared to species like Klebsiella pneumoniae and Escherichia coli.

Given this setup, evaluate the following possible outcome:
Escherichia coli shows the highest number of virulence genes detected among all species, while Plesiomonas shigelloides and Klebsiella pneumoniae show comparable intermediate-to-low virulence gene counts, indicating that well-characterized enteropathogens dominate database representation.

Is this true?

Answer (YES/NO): NO